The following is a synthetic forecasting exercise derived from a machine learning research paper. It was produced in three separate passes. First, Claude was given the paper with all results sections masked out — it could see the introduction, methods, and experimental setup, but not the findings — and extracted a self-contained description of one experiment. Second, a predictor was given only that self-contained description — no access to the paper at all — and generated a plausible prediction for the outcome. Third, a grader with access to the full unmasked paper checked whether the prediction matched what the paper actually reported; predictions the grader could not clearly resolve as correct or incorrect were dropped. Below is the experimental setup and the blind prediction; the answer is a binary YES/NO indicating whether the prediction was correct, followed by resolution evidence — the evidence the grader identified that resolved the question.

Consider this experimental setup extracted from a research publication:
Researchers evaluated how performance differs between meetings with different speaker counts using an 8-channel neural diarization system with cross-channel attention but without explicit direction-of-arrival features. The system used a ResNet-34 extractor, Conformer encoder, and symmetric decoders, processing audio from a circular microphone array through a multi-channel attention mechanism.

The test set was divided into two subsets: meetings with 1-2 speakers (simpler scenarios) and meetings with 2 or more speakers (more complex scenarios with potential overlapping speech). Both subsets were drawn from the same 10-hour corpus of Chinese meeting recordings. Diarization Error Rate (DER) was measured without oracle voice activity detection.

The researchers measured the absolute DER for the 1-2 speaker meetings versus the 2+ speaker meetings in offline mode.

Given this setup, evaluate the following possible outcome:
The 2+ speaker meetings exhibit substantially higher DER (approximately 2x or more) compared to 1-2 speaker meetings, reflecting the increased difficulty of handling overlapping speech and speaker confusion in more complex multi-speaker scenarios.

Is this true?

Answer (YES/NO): YES